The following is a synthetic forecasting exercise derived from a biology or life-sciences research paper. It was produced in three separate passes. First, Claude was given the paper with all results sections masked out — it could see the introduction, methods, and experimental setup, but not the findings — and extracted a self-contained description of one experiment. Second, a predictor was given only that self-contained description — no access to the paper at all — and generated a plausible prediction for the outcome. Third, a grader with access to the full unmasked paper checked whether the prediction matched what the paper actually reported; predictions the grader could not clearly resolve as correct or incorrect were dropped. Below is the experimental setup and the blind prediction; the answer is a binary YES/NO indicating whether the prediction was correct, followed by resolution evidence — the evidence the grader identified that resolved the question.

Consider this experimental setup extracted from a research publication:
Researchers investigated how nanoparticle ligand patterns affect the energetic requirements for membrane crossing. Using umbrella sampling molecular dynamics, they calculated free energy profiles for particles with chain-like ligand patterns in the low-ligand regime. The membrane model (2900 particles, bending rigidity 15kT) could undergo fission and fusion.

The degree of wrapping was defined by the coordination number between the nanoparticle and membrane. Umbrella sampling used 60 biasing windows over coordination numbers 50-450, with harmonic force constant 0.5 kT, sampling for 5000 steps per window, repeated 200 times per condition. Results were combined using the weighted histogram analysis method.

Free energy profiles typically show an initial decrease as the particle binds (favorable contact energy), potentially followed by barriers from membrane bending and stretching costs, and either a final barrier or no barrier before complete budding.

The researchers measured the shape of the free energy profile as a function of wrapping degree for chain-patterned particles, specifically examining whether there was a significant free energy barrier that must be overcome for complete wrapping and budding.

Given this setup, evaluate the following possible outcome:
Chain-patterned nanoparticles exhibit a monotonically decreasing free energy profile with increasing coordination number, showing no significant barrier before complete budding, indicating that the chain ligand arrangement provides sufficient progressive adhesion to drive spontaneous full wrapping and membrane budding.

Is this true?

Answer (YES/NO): YES